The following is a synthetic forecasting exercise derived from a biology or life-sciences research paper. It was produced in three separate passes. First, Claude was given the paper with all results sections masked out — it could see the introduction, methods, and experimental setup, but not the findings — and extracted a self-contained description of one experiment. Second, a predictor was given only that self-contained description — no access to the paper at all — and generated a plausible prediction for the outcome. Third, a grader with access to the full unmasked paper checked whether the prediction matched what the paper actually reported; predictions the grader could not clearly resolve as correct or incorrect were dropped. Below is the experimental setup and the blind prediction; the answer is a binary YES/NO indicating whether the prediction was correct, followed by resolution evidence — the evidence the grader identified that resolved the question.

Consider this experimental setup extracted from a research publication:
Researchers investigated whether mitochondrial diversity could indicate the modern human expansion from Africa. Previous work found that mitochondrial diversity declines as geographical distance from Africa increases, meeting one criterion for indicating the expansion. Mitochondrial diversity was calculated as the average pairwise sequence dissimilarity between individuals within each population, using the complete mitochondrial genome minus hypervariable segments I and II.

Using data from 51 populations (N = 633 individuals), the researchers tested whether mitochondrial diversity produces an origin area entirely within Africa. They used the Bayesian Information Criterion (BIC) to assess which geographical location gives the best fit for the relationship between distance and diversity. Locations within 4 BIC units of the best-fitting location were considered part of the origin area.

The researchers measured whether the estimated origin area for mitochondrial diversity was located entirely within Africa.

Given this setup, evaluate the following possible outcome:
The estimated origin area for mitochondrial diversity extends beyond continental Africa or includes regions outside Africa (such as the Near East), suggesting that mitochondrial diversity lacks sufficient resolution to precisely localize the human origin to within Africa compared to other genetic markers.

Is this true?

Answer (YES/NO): NO